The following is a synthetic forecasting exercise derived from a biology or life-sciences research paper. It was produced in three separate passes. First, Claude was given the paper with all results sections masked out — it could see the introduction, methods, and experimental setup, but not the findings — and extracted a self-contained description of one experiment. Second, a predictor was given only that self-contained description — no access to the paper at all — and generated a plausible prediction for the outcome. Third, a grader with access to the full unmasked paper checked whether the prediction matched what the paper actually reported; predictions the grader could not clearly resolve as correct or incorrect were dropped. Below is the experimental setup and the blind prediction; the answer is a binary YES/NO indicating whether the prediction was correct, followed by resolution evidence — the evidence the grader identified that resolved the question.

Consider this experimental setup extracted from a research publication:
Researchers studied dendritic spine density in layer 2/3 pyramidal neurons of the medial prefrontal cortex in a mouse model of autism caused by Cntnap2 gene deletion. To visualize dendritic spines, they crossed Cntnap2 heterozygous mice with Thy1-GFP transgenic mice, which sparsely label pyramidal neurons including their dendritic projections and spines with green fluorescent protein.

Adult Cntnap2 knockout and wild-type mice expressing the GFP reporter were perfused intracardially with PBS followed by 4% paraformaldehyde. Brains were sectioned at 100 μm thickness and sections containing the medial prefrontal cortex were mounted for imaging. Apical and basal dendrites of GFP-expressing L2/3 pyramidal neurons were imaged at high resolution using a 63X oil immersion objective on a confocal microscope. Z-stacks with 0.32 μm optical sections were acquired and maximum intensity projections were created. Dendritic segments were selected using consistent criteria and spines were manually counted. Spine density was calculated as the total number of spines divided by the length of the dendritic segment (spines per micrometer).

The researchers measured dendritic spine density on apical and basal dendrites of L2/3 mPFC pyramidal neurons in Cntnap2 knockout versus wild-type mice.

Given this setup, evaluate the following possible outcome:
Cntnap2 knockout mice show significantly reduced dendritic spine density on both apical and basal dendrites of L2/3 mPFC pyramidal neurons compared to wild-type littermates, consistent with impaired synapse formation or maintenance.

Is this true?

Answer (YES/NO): YES